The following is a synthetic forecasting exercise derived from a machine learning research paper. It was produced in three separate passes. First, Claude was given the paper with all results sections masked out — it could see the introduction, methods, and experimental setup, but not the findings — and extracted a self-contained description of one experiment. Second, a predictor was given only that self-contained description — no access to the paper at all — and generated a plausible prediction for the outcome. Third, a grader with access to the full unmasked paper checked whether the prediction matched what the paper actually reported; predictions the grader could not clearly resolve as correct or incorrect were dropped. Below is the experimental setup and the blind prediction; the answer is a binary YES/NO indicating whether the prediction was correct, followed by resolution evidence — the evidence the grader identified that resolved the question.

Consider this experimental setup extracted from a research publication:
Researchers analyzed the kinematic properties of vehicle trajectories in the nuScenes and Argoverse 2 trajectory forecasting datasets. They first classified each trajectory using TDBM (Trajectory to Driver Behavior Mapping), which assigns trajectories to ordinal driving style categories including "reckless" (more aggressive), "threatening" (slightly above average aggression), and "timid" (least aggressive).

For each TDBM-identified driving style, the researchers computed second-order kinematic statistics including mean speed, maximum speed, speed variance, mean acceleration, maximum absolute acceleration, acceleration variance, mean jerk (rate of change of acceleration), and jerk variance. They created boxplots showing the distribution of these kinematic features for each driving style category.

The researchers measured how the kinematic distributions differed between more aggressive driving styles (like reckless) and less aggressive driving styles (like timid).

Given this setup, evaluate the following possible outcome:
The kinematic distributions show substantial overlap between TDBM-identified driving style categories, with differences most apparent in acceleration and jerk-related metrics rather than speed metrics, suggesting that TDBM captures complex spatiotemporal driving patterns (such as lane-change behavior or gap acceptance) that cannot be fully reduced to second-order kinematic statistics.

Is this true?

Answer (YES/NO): NO